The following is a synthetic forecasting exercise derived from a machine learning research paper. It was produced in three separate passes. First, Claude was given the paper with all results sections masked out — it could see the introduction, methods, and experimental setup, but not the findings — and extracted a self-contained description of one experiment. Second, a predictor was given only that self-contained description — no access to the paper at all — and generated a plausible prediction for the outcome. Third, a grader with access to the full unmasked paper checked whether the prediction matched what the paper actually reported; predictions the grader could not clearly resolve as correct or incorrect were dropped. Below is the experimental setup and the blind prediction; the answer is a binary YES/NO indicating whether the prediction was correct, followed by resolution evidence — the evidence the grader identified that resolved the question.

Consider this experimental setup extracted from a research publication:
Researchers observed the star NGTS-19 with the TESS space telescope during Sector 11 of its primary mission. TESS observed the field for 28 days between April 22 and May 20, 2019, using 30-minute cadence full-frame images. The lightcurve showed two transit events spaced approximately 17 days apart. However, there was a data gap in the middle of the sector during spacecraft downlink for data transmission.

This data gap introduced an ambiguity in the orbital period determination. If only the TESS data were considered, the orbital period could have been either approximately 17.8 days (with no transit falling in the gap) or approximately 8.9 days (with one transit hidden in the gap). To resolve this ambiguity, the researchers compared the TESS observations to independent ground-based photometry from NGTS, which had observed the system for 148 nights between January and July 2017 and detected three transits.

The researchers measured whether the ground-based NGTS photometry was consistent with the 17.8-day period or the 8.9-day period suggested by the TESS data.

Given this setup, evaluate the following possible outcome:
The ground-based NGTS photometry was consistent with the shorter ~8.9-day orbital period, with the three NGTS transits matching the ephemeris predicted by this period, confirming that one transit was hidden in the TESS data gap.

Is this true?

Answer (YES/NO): NO